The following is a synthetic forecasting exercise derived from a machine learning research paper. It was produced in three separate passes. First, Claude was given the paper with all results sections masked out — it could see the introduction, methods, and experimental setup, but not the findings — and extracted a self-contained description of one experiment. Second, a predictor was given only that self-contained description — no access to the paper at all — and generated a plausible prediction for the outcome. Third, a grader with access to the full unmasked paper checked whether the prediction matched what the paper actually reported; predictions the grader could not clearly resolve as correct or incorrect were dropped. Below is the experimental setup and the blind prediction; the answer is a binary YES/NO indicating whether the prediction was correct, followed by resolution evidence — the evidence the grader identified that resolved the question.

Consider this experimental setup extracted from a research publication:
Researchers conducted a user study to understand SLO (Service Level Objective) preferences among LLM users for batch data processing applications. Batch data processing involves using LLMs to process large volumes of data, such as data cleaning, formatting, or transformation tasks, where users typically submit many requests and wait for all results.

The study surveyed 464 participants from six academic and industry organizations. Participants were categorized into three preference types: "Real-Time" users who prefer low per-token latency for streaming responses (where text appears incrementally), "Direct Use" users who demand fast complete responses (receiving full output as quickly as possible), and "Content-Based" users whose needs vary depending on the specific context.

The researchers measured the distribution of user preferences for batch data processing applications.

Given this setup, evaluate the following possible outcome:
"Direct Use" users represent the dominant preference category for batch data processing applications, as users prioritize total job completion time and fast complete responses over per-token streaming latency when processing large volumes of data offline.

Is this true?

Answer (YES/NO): YES